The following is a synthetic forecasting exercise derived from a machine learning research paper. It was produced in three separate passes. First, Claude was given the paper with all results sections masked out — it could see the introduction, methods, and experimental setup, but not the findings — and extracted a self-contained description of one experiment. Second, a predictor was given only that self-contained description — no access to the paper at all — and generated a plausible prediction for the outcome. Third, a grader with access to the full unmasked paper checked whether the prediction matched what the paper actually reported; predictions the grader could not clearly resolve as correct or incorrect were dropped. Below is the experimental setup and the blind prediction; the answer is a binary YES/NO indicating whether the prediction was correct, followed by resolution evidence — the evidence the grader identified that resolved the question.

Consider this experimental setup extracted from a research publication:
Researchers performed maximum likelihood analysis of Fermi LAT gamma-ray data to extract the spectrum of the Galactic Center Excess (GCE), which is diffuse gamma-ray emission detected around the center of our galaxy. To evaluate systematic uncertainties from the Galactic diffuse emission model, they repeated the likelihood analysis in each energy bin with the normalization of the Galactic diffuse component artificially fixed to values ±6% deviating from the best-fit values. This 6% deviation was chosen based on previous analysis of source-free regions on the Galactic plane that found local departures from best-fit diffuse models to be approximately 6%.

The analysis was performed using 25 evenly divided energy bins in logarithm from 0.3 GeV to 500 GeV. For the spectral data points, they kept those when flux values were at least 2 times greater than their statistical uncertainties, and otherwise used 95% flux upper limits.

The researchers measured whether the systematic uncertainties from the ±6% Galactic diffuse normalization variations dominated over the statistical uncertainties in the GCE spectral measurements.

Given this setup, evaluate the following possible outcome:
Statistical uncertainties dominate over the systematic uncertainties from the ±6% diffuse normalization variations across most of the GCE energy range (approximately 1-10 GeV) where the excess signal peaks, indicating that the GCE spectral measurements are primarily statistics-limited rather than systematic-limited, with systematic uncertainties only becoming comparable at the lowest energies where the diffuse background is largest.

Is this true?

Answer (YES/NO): NO